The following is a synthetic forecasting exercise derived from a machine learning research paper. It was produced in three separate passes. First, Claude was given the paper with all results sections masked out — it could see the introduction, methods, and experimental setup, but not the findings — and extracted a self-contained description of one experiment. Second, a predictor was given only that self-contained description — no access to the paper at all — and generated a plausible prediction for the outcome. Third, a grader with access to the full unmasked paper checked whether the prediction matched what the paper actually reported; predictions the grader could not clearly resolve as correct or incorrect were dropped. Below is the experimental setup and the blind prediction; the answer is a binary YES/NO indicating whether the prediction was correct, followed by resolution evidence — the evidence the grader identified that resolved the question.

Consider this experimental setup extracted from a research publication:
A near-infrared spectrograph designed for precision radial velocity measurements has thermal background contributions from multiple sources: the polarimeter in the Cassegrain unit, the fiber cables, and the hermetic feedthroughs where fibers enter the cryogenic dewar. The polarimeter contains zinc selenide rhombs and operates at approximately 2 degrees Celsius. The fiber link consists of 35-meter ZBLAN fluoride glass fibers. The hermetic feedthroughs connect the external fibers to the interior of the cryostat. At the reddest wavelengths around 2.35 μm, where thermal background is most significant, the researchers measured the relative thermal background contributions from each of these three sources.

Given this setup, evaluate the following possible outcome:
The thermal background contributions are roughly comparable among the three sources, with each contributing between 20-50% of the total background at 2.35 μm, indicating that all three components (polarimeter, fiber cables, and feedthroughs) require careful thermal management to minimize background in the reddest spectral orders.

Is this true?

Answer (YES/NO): NO